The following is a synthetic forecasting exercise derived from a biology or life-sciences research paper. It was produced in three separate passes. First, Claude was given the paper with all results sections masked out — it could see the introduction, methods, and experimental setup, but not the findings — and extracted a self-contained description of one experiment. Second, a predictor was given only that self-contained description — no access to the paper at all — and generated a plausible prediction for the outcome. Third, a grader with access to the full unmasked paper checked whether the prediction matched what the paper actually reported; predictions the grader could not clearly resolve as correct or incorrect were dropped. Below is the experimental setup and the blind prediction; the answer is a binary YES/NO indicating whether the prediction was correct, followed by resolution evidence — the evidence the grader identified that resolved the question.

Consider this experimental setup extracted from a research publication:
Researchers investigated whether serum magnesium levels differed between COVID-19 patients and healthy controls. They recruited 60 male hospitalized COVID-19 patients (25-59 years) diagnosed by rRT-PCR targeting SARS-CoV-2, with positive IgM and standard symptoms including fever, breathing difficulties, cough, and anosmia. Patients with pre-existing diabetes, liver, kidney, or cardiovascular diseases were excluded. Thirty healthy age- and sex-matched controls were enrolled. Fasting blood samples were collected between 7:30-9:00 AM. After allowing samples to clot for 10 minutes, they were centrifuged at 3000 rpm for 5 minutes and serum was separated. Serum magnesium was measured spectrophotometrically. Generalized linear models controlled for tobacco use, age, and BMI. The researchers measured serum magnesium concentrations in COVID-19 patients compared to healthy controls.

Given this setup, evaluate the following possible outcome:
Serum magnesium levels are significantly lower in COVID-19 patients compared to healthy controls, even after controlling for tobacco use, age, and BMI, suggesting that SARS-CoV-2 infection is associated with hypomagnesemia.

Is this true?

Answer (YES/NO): YES